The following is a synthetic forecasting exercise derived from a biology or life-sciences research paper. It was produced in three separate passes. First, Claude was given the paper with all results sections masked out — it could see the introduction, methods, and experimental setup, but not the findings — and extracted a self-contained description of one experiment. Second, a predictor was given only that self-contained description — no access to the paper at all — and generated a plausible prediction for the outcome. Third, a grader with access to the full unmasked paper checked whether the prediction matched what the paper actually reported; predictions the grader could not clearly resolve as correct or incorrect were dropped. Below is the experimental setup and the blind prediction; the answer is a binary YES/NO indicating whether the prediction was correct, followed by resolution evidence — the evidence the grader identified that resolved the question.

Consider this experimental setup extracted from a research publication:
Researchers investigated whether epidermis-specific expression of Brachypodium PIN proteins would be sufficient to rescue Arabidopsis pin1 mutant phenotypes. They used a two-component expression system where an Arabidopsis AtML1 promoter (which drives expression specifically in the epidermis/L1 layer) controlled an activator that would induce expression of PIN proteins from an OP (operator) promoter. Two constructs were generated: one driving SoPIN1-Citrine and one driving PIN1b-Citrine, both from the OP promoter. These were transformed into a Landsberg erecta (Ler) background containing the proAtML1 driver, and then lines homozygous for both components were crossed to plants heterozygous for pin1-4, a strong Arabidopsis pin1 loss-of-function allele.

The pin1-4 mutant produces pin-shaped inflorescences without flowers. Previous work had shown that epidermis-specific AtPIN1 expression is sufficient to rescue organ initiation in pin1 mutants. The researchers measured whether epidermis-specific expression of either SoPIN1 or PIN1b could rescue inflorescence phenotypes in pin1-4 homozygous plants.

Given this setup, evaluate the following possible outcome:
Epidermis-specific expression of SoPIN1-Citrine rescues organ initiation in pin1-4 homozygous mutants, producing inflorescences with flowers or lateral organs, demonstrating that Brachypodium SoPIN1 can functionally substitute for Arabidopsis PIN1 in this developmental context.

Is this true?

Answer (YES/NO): YES